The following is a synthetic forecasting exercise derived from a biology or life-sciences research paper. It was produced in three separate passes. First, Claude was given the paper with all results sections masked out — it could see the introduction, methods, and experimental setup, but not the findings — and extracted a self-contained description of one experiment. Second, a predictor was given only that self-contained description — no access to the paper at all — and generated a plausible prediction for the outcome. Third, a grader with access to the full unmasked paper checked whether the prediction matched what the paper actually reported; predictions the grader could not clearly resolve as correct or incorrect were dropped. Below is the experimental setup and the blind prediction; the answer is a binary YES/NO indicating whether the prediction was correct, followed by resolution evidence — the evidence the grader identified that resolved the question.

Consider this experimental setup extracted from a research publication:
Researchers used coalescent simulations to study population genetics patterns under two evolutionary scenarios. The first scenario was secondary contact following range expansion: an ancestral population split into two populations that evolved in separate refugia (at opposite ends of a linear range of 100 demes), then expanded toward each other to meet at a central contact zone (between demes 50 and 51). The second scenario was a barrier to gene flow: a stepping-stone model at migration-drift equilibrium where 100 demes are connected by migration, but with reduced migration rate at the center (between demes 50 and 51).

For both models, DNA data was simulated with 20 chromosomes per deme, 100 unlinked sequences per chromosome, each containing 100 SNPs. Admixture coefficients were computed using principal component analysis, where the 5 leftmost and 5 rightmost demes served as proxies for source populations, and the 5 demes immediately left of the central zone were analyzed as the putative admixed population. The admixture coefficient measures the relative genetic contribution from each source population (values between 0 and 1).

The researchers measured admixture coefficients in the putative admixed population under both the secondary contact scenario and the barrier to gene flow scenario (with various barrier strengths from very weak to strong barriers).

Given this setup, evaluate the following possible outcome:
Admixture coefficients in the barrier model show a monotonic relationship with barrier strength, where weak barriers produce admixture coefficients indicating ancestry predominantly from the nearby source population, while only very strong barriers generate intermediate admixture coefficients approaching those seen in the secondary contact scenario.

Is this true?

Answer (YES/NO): NO